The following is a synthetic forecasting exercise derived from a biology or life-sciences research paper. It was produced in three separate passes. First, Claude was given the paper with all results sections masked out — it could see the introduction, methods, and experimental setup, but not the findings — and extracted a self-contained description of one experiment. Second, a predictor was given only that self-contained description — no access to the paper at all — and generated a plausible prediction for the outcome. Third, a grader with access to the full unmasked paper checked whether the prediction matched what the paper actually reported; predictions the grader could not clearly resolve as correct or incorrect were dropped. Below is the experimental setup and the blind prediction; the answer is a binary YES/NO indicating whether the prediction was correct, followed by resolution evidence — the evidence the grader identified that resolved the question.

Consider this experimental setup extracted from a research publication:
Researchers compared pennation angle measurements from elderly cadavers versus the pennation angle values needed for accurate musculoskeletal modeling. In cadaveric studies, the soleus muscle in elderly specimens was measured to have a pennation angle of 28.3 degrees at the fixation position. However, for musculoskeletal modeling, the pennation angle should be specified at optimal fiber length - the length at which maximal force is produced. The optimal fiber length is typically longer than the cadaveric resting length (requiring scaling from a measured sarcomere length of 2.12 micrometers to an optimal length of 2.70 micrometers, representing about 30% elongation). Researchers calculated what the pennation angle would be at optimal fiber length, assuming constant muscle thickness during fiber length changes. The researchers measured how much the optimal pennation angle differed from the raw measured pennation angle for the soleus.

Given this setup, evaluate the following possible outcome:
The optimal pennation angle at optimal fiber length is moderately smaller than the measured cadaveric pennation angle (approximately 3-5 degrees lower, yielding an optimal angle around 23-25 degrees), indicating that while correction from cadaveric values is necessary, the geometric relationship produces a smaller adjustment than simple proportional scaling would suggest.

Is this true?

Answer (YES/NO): NO